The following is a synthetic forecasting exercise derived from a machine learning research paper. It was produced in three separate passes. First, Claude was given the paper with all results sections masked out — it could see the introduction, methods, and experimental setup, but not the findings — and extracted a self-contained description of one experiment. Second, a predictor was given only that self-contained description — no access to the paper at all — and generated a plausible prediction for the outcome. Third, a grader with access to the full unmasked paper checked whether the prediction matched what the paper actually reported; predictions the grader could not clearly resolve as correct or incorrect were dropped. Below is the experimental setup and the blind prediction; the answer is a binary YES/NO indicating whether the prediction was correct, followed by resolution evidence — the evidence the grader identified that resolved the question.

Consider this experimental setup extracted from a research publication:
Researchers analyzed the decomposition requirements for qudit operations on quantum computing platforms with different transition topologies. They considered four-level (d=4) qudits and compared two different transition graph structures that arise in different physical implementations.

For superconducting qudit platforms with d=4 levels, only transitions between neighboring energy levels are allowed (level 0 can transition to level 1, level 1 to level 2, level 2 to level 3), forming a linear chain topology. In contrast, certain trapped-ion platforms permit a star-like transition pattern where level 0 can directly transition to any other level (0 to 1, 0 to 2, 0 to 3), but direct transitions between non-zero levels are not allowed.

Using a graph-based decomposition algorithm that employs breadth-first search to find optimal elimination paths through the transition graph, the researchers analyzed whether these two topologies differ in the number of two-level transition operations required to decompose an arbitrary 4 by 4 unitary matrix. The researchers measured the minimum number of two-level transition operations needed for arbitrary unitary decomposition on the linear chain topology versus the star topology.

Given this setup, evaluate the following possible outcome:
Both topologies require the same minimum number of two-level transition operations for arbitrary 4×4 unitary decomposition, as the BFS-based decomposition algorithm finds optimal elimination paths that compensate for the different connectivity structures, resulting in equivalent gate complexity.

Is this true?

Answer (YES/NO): YES